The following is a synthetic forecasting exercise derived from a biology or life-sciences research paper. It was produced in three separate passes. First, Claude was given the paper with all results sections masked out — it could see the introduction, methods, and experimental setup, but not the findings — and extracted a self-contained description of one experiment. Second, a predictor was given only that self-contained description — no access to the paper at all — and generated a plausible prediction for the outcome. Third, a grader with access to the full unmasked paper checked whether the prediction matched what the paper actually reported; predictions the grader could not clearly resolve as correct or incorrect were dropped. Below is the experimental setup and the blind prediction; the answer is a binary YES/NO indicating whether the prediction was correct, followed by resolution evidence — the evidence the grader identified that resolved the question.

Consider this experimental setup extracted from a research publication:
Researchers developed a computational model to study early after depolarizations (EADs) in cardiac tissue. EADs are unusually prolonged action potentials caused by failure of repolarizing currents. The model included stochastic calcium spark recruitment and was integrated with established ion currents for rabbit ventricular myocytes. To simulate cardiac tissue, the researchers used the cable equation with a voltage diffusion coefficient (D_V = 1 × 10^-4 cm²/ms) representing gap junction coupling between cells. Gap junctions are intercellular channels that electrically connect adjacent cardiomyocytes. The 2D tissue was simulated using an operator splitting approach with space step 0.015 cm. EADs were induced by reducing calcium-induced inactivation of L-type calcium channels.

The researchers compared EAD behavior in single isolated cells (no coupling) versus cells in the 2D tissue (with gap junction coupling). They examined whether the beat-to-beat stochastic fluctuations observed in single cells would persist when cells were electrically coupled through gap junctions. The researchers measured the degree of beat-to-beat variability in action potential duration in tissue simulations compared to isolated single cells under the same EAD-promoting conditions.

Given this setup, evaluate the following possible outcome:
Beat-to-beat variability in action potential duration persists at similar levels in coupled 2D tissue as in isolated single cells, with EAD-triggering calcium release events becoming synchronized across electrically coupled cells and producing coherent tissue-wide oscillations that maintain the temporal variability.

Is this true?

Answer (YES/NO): NO